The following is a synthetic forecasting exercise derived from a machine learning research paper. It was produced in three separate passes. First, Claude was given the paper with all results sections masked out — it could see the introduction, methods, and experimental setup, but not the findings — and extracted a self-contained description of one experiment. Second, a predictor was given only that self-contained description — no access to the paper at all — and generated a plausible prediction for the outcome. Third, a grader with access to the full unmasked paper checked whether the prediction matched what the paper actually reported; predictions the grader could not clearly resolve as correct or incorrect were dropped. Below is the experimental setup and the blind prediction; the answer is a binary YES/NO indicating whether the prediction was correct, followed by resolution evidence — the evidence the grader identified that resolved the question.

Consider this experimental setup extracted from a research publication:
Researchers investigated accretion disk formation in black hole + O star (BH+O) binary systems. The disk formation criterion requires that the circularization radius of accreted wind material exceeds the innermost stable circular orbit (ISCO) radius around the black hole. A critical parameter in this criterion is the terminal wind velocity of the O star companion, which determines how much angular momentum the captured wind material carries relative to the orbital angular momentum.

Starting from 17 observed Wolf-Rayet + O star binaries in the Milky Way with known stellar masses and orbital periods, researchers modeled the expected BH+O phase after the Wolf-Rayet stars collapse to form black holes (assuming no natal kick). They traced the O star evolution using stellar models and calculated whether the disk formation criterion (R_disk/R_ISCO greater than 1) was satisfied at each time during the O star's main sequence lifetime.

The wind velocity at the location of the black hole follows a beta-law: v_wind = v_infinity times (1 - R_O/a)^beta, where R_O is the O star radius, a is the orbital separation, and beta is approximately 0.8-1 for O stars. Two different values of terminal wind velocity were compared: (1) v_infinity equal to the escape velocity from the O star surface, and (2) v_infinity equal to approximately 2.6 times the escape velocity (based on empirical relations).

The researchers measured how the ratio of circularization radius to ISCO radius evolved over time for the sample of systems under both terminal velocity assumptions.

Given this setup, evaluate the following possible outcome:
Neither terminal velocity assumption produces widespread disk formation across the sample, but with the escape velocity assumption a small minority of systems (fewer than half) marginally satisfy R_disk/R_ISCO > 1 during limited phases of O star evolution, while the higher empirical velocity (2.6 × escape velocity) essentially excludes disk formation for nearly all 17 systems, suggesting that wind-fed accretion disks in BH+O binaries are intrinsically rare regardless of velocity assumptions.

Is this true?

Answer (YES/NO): NO